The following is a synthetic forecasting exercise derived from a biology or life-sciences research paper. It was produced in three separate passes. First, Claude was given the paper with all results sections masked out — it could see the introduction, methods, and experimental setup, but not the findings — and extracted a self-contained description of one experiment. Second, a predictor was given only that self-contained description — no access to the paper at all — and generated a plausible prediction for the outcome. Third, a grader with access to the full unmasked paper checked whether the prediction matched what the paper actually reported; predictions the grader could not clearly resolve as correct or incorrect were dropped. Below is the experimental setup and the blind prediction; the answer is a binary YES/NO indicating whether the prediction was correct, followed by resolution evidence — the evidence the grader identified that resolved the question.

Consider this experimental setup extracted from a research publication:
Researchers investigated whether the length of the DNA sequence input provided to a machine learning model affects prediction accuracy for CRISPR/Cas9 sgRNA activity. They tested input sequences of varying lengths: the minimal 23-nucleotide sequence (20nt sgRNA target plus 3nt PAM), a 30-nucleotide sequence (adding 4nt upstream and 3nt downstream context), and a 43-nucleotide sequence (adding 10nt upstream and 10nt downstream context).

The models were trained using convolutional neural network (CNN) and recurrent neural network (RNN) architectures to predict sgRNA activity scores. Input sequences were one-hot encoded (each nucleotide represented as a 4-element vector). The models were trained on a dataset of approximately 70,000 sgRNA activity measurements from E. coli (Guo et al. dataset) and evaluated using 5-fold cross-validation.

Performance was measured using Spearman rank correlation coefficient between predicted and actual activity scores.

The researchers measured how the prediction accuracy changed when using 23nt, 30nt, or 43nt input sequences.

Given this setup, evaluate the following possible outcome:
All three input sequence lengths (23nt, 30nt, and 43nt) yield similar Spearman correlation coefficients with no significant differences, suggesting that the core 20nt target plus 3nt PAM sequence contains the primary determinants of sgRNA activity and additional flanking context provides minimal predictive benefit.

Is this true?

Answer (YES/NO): NO